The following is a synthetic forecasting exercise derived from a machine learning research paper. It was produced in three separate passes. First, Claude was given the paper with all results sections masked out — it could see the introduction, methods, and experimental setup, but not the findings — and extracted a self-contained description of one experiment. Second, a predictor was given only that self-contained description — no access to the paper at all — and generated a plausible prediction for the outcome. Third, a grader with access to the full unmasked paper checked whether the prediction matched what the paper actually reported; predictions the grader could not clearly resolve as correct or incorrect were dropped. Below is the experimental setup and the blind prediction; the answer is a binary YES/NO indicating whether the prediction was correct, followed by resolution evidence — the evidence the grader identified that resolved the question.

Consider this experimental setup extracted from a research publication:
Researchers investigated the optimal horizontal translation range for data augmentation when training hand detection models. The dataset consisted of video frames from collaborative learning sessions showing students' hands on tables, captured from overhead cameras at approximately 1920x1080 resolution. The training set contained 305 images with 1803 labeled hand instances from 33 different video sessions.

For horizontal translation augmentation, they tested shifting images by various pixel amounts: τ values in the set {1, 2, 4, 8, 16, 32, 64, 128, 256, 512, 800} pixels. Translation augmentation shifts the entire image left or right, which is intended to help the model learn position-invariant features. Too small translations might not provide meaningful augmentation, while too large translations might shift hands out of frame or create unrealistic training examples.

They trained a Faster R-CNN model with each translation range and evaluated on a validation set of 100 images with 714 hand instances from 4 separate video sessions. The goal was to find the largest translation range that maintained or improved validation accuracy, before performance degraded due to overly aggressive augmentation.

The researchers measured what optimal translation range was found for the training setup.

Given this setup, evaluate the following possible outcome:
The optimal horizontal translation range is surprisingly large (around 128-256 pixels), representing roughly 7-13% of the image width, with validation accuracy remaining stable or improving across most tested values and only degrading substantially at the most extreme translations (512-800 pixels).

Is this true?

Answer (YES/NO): NO